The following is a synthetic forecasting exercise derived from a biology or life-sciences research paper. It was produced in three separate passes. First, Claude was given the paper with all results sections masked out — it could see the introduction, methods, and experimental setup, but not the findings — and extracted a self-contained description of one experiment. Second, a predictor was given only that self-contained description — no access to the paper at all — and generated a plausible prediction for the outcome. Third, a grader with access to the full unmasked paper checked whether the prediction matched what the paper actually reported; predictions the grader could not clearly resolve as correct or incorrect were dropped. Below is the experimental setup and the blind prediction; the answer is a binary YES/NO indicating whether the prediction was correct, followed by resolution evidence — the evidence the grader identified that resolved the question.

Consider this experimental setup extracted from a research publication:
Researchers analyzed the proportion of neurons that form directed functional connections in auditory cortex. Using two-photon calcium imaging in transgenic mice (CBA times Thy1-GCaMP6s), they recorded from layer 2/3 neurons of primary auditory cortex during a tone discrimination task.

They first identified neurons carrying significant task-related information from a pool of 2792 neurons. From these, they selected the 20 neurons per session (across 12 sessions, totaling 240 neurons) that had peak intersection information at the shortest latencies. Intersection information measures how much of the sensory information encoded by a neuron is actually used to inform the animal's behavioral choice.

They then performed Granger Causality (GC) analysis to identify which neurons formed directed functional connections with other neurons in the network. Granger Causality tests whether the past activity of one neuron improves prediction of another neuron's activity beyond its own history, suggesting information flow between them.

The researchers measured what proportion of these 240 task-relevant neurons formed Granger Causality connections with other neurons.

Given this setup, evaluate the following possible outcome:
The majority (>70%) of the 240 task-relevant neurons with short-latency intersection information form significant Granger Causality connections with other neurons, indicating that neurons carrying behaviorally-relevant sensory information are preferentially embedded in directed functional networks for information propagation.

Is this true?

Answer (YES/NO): NO